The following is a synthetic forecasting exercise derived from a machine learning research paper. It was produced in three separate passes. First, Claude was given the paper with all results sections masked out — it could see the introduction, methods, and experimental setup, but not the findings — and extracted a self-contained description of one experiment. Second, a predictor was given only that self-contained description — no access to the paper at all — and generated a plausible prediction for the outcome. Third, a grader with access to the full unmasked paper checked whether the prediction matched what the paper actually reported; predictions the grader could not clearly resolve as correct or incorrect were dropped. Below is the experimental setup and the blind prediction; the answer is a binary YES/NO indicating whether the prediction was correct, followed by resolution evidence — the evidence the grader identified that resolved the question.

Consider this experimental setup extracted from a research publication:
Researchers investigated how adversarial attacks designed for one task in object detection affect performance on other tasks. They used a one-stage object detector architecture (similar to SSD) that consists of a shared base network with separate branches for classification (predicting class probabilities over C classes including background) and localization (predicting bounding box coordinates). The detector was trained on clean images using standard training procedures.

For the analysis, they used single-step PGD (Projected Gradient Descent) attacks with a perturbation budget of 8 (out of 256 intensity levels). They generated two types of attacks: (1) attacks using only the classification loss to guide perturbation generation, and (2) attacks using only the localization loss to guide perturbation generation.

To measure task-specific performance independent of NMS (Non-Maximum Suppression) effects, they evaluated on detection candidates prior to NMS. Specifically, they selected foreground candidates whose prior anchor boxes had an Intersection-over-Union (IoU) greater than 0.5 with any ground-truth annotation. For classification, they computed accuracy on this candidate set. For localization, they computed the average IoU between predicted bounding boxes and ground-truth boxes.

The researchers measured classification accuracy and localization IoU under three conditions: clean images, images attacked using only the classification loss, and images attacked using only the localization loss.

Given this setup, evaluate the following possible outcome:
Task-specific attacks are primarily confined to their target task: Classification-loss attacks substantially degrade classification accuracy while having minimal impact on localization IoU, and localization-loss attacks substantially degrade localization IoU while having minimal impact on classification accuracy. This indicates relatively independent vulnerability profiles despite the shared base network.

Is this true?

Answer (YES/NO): NO